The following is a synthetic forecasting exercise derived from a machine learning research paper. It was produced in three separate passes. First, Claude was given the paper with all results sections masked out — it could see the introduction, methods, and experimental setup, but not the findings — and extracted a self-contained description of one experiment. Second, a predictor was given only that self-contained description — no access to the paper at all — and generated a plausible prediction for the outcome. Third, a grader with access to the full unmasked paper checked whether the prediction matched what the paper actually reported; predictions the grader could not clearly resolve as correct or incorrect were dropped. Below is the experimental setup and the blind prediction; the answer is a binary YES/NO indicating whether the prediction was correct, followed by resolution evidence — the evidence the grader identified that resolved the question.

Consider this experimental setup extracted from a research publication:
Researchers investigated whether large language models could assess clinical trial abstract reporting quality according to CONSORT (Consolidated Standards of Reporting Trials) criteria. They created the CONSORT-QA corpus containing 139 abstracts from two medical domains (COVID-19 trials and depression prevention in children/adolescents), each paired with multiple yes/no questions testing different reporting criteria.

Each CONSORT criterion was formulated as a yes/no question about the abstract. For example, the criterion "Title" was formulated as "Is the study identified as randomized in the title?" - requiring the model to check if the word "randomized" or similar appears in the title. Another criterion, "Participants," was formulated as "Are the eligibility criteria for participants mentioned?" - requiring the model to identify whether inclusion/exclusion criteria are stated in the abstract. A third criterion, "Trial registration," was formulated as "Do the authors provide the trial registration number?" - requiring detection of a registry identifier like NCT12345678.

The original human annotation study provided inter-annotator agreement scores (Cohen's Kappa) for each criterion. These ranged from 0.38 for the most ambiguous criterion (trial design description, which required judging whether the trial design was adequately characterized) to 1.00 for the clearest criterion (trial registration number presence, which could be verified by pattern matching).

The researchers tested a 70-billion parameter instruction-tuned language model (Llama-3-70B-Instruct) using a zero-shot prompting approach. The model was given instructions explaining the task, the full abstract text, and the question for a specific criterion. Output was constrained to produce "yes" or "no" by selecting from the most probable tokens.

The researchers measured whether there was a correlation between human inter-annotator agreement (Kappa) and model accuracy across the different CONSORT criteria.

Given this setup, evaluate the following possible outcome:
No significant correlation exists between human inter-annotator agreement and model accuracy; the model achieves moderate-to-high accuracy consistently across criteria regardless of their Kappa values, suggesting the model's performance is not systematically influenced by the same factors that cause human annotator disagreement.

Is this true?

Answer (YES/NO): NO